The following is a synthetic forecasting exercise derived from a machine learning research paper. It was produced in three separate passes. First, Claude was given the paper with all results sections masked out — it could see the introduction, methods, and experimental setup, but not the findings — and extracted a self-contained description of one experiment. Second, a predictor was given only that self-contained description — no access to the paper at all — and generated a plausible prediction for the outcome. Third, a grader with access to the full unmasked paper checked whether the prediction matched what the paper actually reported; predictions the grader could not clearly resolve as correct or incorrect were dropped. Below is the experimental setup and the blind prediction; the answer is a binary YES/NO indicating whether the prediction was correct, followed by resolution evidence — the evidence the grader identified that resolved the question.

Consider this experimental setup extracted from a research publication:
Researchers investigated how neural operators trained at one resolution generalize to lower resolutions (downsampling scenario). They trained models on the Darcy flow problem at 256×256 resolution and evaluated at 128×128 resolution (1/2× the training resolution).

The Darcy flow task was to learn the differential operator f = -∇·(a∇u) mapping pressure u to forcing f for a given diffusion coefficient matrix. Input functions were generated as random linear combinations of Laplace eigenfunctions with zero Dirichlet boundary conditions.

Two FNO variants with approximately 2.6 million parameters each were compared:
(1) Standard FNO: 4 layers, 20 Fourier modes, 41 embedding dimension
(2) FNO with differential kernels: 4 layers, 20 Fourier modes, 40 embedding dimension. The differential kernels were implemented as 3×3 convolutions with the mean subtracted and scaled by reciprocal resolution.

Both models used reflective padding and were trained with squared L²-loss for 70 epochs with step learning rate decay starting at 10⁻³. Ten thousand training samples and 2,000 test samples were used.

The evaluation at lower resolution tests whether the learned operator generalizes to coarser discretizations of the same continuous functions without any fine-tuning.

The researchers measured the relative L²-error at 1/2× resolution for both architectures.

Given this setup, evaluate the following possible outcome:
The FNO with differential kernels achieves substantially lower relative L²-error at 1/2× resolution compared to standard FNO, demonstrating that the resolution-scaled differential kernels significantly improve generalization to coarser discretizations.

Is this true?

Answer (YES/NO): YES